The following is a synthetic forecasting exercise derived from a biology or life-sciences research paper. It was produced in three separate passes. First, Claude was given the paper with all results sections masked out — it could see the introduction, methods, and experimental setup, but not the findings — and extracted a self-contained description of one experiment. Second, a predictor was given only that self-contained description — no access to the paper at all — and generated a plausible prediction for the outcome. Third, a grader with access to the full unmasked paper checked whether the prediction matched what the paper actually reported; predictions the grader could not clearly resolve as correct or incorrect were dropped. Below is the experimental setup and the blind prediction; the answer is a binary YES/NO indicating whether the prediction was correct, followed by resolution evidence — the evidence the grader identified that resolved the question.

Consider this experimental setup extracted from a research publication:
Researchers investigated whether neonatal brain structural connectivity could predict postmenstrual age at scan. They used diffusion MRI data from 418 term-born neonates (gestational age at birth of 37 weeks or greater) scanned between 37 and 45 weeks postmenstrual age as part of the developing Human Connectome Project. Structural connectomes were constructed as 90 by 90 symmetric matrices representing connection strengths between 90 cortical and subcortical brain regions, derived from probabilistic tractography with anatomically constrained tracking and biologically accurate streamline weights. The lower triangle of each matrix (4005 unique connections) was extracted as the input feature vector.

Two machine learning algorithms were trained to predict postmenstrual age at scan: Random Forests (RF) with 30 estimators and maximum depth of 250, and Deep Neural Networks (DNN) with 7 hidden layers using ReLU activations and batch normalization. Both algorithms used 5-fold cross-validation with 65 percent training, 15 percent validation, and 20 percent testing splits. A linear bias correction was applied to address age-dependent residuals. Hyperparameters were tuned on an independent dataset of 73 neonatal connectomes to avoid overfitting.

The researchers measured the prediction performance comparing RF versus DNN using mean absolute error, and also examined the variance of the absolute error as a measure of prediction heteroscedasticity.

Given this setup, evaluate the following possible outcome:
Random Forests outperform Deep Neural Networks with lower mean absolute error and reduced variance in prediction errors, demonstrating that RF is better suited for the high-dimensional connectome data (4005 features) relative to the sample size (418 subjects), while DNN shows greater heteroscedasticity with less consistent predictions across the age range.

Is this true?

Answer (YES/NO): NO